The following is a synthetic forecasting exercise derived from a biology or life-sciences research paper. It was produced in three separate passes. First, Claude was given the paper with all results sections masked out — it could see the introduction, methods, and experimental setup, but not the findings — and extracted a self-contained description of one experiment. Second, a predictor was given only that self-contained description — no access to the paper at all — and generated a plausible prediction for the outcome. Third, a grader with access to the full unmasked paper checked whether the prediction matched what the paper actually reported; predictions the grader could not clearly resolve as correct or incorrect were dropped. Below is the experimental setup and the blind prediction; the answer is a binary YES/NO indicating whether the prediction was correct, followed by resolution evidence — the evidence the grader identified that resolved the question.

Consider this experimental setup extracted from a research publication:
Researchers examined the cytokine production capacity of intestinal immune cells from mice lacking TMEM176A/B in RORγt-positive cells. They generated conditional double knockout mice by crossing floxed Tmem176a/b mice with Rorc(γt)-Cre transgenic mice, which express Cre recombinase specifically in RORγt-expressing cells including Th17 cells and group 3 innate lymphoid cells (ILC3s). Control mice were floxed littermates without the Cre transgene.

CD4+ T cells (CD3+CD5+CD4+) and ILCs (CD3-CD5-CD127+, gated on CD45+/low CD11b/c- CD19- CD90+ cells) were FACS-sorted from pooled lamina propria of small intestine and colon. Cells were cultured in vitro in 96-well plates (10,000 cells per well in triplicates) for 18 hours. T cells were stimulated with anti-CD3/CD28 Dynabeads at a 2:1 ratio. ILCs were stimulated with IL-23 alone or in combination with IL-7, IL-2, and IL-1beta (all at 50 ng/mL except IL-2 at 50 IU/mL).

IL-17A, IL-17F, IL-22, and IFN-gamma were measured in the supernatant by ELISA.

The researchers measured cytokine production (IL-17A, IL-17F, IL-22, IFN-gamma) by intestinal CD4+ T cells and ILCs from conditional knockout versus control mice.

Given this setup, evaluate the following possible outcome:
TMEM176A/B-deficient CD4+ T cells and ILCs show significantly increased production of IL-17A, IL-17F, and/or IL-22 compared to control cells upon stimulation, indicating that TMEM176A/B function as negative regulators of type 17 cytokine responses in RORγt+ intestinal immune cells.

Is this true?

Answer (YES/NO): NO